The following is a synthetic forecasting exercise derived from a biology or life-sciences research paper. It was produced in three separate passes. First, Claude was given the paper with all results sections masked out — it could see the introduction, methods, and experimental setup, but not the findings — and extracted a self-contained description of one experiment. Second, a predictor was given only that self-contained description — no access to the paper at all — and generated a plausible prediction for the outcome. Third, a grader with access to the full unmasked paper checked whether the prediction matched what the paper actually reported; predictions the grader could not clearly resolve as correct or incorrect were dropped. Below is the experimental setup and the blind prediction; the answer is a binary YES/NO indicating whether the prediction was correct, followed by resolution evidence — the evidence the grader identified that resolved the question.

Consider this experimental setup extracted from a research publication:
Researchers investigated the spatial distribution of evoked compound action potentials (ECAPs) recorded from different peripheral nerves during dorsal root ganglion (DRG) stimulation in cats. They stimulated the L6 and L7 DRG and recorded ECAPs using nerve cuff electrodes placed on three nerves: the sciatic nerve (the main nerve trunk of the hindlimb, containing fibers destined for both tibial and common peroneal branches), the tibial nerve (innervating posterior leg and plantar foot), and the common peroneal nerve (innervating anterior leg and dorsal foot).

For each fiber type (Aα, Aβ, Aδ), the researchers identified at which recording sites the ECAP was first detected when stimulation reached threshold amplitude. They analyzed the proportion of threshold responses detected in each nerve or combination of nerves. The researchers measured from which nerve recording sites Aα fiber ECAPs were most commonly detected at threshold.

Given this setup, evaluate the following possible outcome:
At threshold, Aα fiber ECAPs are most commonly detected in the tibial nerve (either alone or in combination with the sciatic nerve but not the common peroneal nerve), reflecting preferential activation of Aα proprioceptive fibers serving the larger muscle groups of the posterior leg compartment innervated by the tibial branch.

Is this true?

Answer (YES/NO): YES